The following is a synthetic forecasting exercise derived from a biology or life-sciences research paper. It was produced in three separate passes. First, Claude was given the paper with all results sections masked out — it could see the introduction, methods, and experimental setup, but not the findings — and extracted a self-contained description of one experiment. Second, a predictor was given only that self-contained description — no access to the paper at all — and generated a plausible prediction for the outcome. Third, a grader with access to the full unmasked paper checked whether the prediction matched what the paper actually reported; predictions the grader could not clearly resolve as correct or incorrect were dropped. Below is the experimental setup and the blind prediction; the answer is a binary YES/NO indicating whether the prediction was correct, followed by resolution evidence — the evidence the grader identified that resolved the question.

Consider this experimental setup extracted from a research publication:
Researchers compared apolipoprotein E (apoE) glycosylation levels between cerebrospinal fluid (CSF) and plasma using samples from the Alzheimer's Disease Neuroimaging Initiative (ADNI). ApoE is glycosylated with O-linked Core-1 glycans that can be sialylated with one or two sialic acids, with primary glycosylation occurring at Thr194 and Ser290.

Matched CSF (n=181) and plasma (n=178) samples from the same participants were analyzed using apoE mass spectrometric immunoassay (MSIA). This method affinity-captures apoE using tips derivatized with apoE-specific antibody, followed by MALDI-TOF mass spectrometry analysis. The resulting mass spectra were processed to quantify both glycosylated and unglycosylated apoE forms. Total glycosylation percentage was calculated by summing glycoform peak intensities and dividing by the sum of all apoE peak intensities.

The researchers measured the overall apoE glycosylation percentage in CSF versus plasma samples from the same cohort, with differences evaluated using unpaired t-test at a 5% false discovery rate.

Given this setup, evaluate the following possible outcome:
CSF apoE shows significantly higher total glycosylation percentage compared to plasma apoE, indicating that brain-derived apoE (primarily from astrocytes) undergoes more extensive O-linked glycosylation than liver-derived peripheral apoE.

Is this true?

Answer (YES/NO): YES